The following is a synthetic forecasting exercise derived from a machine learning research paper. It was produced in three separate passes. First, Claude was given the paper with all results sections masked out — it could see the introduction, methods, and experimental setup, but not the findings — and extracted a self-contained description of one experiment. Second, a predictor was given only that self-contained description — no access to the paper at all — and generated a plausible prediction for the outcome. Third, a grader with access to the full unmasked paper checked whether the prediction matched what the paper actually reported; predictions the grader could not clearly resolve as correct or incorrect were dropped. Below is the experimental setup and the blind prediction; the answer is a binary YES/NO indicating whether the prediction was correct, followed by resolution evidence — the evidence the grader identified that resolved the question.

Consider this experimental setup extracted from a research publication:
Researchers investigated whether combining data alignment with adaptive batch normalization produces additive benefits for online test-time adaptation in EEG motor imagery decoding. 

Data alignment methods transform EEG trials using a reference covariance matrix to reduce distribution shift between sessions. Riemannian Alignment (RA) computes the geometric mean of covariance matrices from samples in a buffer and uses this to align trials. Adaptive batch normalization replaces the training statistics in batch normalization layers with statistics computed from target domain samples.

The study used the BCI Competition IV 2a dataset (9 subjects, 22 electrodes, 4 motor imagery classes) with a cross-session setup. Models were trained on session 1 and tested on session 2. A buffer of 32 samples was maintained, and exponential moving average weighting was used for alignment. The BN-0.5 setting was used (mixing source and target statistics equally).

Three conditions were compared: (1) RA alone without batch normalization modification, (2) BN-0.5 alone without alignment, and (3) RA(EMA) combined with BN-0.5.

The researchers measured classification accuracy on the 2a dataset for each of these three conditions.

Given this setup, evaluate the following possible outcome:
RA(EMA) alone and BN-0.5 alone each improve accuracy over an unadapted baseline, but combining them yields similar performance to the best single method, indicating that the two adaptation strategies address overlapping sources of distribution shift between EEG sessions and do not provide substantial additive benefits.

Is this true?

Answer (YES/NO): NO